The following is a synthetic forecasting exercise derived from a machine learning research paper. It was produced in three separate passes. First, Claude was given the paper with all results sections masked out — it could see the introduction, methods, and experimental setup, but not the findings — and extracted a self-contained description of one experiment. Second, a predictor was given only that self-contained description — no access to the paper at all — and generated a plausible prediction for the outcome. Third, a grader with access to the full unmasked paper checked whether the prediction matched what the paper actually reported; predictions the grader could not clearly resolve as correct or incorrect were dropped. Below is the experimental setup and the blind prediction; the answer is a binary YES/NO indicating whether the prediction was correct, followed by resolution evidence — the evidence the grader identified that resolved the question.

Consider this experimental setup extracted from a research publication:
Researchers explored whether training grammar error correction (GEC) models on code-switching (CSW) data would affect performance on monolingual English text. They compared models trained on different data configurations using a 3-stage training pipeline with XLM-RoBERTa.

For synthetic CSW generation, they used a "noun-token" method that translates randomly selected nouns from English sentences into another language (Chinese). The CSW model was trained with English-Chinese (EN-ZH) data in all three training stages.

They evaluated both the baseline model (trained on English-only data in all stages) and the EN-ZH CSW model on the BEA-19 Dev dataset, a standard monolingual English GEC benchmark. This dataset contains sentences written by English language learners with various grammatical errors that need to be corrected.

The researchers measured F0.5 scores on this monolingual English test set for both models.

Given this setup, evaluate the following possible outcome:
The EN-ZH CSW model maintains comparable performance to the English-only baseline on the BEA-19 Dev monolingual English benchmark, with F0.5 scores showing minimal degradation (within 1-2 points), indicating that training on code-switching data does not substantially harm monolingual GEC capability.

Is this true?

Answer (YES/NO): NO